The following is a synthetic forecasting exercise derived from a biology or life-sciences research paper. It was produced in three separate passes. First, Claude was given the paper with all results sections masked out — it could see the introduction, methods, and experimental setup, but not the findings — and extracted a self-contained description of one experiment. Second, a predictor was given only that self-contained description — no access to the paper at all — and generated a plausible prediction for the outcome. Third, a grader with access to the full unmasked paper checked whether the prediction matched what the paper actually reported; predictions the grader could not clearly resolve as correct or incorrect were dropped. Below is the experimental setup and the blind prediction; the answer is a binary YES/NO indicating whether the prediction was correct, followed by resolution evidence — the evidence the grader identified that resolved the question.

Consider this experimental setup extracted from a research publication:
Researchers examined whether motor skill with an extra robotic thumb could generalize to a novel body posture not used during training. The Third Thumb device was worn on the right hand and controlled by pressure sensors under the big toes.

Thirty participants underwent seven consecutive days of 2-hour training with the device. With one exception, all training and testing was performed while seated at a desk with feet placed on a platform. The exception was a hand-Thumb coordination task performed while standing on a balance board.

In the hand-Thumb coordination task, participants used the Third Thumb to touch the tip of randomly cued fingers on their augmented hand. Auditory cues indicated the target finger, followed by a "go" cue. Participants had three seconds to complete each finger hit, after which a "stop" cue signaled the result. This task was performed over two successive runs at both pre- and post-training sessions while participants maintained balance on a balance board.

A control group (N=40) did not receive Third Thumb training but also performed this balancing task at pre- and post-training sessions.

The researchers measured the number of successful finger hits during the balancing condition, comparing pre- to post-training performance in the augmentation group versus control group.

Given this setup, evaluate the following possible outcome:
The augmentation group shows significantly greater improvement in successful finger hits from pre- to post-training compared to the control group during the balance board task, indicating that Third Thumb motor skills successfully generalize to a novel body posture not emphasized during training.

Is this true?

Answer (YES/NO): YES